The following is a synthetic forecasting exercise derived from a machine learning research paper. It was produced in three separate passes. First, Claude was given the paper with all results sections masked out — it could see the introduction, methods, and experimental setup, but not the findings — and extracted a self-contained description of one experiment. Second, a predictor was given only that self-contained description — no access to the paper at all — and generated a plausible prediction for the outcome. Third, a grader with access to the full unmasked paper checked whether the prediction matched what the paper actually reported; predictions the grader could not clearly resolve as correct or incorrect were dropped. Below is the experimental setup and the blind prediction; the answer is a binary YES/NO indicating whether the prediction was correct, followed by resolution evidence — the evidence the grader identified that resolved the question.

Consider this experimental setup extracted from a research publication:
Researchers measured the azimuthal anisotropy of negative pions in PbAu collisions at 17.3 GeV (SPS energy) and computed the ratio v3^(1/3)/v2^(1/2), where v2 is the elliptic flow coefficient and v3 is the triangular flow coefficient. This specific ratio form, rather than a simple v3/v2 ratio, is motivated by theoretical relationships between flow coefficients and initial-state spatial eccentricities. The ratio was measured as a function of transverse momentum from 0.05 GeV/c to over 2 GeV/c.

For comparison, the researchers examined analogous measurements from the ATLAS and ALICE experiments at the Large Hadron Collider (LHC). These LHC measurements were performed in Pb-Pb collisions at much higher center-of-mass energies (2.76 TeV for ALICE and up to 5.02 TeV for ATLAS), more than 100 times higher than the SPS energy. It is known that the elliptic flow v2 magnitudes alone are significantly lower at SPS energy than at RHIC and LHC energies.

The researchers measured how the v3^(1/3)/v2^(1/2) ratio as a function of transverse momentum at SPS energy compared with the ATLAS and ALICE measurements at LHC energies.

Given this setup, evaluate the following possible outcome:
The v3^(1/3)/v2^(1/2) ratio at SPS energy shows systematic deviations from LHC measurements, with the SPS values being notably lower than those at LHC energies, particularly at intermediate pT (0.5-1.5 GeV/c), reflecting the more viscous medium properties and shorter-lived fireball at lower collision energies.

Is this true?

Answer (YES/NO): NO